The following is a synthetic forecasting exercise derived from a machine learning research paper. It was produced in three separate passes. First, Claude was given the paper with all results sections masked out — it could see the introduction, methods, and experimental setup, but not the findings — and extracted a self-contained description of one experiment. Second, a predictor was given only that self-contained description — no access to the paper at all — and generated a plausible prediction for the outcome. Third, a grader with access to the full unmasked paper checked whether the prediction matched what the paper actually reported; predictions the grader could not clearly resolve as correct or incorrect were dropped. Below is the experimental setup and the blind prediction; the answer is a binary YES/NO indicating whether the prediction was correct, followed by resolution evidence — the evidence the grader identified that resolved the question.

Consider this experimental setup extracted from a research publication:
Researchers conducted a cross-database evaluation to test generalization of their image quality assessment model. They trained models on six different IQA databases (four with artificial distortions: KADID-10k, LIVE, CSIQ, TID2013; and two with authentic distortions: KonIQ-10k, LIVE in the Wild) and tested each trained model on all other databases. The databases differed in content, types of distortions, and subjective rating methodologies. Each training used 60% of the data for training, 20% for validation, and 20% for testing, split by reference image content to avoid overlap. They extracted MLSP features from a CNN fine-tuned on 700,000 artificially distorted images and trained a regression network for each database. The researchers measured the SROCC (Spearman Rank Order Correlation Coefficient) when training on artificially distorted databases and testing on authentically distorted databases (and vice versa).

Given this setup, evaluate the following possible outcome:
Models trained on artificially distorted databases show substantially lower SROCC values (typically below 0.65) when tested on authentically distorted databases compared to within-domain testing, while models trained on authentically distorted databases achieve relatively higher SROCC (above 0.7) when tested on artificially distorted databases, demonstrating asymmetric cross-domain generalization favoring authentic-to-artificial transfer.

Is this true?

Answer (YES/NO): NO